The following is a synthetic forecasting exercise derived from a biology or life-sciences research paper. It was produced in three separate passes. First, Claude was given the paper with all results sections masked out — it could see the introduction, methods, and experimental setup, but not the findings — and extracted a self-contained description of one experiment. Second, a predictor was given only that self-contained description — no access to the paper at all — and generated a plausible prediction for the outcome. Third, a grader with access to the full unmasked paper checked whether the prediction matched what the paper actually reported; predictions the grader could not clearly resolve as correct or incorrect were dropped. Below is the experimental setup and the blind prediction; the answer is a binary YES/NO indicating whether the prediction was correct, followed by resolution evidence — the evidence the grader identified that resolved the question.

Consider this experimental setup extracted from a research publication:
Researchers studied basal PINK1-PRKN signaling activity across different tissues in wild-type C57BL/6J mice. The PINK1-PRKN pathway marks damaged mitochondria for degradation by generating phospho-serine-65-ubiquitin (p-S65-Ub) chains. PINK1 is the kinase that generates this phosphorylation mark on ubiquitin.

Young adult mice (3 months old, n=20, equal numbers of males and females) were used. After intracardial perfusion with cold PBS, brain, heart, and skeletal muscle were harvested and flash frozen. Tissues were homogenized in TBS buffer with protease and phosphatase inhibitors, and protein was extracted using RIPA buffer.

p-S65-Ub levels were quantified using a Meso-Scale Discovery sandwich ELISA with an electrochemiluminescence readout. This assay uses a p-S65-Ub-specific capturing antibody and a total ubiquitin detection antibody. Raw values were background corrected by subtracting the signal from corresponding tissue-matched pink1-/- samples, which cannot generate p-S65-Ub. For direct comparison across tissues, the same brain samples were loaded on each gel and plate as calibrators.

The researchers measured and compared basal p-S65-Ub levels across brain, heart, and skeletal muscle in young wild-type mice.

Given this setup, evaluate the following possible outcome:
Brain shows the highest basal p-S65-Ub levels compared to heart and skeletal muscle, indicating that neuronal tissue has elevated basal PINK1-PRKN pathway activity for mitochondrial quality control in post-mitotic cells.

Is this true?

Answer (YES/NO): NO